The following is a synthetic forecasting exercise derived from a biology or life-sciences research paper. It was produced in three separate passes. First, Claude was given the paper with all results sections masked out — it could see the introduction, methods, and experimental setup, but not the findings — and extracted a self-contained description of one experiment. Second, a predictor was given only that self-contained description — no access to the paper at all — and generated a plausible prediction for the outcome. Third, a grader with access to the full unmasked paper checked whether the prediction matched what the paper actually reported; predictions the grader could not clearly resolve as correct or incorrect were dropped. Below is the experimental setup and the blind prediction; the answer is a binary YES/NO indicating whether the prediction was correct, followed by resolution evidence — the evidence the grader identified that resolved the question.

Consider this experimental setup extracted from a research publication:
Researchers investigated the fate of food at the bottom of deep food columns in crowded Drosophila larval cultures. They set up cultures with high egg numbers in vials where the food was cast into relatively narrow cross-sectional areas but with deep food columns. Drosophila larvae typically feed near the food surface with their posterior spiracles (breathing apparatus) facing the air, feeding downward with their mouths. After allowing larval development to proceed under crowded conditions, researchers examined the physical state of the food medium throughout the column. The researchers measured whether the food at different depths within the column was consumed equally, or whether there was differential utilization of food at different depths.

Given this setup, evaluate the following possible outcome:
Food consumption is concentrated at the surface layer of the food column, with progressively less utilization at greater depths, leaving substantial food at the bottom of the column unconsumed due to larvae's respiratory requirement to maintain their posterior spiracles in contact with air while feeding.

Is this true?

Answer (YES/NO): YES